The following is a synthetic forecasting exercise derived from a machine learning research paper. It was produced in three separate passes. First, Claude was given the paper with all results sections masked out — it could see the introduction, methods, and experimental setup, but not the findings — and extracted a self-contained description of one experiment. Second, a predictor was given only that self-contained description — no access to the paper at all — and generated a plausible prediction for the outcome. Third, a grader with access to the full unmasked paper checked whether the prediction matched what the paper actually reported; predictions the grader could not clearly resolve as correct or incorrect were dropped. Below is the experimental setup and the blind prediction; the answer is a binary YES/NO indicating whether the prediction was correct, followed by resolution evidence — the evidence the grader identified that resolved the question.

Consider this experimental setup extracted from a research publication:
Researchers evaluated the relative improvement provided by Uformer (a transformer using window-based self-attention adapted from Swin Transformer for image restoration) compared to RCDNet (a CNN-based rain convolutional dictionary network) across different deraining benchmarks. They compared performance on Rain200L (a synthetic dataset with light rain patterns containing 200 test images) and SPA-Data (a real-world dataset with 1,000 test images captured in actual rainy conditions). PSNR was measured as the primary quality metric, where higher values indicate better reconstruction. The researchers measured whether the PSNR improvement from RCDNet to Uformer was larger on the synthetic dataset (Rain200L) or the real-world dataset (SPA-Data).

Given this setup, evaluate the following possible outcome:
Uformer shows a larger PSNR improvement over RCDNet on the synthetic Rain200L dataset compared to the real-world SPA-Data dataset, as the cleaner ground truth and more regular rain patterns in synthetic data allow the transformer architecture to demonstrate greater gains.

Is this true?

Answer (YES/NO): NO